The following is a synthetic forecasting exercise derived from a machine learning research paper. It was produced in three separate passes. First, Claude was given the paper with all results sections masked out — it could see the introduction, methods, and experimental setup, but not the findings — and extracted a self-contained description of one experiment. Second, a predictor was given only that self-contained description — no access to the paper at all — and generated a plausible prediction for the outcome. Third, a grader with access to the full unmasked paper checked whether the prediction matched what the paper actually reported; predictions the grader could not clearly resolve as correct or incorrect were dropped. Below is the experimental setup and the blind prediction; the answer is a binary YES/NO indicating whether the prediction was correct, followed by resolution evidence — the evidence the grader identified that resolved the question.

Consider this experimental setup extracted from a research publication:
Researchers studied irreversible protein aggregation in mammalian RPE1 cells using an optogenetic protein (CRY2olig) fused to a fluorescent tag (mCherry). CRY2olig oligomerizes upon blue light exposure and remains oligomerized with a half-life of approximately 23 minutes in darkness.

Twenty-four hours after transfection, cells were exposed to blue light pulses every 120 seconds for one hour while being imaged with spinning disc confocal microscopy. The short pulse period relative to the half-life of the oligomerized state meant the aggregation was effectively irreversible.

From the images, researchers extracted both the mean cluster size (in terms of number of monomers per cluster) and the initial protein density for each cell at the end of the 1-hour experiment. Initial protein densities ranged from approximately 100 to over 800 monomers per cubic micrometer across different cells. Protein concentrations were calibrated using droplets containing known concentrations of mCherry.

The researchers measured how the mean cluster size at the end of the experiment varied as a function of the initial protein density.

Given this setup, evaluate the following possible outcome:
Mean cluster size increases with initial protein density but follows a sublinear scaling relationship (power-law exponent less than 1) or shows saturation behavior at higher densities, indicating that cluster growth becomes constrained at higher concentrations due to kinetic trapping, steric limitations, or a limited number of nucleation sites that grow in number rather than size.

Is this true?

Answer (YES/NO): NO